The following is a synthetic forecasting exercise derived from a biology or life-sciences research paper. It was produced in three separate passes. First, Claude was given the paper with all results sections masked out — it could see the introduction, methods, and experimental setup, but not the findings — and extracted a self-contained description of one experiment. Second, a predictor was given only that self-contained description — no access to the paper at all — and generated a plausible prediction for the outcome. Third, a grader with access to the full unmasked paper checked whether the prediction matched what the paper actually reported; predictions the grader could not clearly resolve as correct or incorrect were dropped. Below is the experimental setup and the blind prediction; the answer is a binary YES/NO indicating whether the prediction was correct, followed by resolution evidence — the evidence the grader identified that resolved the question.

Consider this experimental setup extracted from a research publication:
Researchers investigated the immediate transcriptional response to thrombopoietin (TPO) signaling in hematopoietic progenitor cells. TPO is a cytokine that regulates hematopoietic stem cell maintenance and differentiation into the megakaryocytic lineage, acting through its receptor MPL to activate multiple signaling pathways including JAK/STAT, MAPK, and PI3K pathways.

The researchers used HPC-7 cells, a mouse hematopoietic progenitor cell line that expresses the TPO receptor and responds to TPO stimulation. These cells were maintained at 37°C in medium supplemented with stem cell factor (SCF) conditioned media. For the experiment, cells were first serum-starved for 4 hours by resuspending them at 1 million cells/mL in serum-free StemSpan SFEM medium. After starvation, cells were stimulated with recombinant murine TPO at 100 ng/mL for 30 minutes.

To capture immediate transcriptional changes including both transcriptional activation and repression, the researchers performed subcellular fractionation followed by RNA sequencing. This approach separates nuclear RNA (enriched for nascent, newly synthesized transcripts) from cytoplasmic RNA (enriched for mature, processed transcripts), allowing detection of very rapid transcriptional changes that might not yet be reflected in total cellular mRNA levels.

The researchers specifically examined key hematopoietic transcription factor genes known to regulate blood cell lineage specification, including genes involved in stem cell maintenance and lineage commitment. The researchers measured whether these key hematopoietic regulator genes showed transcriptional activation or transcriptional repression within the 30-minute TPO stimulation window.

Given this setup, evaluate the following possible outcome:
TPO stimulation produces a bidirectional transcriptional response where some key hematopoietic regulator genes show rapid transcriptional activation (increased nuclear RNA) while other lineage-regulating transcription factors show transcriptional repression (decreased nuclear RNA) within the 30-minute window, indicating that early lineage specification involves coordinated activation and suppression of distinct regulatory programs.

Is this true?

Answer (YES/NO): NO